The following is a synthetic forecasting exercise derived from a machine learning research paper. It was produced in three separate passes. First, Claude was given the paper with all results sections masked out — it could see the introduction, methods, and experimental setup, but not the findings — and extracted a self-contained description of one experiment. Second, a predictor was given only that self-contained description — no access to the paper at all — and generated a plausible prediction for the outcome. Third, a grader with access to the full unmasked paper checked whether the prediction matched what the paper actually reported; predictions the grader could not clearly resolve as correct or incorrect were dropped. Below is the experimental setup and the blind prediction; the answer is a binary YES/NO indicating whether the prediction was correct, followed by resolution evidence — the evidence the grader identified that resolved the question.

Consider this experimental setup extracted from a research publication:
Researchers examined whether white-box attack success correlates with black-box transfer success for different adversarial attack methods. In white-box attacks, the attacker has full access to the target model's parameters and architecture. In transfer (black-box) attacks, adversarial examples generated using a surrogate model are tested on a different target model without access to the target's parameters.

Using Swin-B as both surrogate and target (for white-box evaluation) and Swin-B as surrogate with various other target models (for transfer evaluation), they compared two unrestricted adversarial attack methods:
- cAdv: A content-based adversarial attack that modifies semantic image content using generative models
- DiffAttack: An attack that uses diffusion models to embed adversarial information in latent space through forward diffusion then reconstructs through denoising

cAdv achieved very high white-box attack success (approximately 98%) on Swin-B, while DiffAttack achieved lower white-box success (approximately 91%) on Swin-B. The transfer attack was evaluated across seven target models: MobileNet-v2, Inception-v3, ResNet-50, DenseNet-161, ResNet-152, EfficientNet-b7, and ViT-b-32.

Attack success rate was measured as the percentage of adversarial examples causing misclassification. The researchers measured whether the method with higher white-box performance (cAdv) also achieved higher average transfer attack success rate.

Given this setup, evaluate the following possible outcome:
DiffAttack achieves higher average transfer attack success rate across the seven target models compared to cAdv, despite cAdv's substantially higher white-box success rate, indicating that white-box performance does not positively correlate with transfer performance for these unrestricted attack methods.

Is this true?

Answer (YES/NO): YES